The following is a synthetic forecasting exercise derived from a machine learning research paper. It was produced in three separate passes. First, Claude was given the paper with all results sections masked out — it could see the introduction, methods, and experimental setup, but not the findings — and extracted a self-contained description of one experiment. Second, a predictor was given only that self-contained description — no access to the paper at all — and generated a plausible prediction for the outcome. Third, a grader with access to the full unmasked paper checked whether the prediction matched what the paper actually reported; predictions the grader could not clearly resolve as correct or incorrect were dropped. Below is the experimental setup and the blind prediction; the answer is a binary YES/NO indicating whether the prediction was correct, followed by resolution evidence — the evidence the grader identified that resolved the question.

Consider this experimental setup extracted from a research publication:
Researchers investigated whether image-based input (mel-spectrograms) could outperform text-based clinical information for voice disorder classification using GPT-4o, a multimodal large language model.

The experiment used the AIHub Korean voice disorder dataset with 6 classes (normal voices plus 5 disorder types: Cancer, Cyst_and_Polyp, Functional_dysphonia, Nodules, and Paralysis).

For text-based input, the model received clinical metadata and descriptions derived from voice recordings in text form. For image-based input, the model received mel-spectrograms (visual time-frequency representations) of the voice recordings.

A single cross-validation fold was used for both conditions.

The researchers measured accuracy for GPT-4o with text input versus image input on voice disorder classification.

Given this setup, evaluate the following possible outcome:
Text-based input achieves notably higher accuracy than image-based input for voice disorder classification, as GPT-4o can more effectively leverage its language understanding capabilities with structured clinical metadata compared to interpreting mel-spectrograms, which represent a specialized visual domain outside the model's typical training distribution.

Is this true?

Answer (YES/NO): NO